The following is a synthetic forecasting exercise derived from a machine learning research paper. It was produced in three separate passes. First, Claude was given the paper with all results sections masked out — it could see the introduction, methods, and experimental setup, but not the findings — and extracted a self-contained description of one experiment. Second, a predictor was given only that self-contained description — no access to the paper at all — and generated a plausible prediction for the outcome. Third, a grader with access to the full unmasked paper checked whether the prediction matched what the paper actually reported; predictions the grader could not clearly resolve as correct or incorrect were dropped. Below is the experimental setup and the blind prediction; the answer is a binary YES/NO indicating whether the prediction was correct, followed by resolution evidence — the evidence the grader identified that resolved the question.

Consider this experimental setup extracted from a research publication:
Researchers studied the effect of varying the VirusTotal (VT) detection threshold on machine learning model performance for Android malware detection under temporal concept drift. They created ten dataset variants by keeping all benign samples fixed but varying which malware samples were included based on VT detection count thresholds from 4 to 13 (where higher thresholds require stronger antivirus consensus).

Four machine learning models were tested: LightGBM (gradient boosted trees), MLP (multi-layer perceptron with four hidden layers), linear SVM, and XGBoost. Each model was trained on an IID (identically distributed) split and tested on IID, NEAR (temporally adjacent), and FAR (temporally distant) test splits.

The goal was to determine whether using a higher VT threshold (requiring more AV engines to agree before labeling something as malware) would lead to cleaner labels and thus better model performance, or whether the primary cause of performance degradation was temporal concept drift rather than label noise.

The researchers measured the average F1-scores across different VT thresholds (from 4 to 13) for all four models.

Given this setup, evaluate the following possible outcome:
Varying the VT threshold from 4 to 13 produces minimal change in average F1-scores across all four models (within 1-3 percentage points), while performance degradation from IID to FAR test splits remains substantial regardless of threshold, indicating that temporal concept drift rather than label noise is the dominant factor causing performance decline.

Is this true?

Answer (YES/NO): NO